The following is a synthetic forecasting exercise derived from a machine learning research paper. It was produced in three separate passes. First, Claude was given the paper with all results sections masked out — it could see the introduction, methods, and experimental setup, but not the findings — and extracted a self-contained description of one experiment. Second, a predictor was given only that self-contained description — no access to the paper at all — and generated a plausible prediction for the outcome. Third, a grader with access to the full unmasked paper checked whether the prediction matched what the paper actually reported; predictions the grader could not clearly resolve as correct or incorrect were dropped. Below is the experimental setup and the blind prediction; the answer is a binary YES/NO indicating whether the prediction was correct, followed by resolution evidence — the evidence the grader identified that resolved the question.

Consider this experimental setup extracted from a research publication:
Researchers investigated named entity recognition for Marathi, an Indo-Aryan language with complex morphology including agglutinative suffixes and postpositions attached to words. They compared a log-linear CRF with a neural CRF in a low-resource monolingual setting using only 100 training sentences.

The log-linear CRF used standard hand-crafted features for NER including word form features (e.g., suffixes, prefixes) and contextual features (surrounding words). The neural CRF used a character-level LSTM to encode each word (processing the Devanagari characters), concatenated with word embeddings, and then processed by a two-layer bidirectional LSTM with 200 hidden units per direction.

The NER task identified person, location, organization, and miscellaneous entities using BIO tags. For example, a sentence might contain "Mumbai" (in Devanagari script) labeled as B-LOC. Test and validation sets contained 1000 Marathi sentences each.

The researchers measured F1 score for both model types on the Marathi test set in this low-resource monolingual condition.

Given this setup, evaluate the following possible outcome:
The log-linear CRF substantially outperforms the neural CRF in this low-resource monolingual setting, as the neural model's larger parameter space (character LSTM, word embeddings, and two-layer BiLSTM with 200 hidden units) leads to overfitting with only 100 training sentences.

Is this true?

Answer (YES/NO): YES